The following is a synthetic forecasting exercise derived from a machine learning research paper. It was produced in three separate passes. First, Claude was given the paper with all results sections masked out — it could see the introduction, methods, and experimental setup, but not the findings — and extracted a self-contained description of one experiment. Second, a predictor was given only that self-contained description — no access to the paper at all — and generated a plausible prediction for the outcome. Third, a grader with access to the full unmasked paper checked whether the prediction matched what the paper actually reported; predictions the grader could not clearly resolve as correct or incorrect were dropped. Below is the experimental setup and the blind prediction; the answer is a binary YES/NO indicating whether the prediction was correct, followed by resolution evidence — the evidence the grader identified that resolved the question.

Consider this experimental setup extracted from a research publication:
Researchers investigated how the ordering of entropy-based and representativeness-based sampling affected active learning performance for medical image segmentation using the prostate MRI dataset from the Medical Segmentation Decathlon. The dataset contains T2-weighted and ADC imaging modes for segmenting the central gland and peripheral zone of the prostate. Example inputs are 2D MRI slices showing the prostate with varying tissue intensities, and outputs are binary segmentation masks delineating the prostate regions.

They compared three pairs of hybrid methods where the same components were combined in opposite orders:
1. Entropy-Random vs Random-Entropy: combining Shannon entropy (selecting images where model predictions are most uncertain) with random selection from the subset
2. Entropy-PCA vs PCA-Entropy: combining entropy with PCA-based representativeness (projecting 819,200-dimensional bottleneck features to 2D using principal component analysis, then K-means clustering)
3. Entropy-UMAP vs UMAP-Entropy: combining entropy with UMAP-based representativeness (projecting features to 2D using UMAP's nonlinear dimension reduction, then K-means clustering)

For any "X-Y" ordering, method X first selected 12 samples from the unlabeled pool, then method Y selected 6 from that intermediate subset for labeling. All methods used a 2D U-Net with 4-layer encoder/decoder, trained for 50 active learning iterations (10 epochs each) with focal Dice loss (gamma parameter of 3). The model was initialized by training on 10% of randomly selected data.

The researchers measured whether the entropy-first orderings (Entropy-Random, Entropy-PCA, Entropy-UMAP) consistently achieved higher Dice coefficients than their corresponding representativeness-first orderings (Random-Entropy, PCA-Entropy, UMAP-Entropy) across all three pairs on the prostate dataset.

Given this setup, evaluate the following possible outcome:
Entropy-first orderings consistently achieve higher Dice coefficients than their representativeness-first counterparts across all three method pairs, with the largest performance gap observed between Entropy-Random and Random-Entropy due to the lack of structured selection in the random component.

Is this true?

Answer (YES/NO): NO